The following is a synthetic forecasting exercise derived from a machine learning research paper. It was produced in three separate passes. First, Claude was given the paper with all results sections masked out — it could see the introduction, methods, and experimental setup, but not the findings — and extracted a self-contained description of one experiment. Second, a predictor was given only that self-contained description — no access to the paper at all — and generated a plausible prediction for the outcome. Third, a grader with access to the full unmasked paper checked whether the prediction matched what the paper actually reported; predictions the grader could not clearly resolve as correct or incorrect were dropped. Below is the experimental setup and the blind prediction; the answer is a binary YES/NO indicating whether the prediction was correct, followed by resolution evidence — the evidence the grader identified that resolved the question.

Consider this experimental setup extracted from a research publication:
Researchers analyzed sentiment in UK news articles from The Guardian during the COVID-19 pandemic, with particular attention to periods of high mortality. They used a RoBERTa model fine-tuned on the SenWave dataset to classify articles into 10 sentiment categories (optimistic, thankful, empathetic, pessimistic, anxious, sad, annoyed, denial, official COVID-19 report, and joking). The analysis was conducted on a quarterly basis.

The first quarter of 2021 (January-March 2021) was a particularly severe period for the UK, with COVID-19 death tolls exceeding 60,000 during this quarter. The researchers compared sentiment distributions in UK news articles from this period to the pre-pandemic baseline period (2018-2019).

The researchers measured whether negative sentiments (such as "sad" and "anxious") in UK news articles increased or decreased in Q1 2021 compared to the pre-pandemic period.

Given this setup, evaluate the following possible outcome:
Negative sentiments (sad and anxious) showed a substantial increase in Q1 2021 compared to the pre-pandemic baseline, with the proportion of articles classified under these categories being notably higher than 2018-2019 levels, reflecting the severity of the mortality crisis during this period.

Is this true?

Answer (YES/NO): NO